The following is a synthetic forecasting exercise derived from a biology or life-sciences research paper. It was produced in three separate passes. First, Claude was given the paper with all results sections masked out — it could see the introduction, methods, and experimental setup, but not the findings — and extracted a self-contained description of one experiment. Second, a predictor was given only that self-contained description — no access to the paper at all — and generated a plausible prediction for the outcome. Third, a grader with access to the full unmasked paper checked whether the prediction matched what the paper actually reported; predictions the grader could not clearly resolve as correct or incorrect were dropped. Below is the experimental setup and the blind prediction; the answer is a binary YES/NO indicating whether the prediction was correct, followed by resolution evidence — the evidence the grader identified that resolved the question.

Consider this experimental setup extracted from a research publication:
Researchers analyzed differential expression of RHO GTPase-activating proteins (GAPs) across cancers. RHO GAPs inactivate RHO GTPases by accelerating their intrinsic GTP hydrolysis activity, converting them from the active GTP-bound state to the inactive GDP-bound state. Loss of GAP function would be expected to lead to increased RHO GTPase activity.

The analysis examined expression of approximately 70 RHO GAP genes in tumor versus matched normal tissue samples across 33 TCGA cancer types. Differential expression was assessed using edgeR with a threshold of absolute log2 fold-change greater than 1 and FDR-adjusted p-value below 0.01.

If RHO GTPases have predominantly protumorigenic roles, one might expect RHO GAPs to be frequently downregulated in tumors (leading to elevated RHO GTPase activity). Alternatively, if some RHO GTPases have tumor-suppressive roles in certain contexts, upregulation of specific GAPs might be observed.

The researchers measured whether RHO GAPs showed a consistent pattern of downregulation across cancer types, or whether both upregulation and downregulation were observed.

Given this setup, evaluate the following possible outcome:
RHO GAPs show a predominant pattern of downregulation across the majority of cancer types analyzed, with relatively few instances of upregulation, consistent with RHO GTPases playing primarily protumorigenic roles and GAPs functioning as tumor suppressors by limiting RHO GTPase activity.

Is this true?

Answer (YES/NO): NO